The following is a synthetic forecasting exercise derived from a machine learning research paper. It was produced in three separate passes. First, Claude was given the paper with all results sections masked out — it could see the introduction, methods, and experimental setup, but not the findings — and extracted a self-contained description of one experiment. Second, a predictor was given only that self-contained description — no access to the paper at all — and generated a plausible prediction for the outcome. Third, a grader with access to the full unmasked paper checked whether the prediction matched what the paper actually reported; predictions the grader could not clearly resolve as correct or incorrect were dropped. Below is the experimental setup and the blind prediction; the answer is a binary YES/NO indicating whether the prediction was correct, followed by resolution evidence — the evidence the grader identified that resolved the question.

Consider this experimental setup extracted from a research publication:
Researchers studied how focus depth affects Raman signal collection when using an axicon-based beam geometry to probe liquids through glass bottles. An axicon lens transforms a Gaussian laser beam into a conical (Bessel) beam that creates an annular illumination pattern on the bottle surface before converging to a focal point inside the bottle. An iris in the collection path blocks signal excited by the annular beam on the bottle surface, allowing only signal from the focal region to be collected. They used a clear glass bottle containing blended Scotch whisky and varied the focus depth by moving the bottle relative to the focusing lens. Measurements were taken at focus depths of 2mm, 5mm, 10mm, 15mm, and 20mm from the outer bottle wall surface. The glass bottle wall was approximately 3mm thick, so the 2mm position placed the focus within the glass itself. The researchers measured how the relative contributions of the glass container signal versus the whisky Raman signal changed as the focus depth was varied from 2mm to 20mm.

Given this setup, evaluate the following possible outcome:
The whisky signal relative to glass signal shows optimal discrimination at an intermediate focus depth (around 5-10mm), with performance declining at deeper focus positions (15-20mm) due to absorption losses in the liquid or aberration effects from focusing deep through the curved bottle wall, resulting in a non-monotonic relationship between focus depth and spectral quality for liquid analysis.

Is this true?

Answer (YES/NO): NO